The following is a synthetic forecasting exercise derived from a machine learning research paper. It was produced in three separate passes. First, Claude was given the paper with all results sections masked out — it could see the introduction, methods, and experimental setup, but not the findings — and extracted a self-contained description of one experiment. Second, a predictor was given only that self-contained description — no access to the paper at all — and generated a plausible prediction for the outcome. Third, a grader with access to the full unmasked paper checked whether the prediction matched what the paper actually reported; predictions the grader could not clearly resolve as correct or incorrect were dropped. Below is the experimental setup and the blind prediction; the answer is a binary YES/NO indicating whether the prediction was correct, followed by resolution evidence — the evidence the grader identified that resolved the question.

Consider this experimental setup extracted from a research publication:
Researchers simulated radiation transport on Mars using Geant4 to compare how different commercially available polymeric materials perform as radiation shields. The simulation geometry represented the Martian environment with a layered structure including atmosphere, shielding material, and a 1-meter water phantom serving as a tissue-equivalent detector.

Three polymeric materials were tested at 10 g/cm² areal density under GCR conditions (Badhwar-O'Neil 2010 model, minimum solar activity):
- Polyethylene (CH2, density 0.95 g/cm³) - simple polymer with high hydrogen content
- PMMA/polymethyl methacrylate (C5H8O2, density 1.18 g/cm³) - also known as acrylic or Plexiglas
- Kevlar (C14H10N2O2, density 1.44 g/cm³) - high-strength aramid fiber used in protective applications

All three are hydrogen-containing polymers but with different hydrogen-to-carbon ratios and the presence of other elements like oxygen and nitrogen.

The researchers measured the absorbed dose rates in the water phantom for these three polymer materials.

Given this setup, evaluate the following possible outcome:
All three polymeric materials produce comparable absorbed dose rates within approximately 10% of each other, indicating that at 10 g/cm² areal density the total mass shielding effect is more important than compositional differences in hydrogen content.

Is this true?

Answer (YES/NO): NO